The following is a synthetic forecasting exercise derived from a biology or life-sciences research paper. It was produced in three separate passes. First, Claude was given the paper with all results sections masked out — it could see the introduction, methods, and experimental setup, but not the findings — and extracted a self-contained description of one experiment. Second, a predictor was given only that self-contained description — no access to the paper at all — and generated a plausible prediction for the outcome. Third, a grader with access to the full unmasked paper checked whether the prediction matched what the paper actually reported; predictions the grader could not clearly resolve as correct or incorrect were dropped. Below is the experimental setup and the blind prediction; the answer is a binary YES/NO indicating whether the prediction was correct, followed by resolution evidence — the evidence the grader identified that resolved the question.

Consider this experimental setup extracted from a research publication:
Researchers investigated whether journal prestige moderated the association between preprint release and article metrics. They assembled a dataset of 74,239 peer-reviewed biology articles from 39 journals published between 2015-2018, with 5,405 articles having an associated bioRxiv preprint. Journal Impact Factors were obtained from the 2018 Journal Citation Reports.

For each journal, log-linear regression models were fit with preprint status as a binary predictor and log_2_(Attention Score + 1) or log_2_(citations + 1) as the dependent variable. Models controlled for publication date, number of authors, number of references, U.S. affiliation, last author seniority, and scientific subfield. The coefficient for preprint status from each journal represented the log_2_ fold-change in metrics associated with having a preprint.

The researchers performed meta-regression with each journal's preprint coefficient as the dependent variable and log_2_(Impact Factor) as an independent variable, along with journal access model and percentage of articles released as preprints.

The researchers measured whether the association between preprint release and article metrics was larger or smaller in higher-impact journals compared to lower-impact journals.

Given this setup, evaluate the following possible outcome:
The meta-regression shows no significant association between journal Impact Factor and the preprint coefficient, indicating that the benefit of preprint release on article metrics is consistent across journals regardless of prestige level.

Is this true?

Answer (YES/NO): YES